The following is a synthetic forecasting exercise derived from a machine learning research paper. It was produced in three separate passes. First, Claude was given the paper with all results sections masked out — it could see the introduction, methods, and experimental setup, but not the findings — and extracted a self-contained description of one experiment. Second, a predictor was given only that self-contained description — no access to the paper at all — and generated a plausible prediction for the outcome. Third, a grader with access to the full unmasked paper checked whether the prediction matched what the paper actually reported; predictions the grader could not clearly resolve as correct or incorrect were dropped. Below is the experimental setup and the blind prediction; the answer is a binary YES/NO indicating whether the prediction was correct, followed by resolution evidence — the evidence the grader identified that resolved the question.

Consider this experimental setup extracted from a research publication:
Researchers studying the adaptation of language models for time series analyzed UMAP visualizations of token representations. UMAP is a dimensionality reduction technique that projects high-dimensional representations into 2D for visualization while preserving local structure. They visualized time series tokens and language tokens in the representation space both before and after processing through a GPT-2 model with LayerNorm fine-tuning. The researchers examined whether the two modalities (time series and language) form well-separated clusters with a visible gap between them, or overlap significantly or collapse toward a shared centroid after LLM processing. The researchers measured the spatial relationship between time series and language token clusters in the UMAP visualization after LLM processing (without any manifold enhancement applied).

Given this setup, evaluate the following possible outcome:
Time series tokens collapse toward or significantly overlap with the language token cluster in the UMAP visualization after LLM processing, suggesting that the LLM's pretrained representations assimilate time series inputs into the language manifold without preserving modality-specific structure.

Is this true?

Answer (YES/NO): YES